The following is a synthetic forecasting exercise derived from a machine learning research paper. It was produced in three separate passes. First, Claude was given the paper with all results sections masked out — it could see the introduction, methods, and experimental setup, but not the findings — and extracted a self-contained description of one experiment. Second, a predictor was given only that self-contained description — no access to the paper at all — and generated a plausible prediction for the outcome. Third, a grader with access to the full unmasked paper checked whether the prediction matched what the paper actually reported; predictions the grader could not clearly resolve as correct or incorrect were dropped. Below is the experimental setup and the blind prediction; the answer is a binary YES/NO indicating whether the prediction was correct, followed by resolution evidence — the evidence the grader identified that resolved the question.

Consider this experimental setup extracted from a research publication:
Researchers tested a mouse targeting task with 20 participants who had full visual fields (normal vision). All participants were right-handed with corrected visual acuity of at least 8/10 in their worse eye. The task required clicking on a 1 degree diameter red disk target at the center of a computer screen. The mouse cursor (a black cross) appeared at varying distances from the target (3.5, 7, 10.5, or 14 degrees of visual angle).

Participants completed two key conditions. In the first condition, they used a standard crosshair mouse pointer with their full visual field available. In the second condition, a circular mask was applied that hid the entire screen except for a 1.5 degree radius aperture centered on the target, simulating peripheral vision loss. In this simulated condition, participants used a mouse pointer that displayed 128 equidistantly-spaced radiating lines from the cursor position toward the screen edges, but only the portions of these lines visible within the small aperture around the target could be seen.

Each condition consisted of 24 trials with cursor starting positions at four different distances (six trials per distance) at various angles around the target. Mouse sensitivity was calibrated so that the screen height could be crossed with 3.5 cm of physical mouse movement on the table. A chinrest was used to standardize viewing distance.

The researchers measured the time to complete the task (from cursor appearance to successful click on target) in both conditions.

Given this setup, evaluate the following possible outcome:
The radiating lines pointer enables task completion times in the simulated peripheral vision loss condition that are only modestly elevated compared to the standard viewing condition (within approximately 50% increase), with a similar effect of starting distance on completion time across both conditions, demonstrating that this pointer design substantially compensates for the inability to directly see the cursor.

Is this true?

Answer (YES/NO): YES